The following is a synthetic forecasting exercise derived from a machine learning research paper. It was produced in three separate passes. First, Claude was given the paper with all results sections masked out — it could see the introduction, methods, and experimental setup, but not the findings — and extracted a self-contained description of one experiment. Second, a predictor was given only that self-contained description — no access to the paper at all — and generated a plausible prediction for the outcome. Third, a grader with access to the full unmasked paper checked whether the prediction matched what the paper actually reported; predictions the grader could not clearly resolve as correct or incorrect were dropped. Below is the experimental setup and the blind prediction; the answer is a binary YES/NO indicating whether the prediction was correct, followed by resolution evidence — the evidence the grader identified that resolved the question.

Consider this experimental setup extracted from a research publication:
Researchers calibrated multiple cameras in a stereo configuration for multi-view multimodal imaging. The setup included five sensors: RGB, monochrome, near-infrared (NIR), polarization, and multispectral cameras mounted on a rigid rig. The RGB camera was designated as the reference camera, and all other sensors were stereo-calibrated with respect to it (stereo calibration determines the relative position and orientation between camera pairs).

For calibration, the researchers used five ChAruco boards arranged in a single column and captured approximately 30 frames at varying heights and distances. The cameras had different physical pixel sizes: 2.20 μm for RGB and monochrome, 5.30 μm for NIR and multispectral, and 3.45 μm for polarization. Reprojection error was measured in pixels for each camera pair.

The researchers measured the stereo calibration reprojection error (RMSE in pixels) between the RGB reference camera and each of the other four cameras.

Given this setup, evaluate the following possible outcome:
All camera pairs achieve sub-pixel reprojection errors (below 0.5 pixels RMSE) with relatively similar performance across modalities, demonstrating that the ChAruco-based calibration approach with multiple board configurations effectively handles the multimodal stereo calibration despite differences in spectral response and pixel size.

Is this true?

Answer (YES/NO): YES